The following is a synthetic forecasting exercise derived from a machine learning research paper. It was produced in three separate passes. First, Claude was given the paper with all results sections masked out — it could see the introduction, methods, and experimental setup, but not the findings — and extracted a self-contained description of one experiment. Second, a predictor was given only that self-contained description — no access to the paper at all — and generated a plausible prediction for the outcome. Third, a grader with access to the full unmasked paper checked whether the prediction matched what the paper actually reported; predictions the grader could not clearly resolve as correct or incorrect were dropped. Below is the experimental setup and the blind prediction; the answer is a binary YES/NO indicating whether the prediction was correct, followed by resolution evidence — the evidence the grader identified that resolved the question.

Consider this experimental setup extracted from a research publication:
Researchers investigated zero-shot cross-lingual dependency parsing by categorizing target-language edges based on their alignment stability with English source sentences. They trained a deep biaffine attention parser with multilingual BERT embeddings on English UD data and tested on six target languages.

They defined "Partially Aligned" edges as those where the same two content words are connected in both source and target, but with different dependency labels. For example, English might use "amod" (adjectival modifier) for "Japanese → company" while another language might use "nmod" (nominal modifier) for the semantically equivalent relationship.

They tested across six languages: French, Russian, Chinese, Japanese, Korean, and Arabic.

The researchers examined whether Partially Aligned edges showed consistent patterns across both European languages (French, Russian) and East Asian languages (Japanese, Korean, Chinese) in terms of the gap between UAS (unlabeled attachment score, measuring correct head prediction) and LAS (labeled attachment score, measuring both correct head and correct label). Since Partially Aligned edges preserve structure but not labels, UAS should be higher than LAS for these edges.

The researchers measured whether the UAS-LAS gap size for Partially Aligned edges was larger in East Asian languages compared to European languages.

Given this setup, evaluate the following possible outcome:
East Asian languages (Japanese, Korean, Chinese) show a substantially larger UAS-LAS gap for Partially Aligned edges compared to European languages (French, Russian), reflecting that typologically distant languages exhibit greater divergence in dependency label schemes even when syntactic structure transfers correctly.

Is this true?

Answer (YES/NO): NO